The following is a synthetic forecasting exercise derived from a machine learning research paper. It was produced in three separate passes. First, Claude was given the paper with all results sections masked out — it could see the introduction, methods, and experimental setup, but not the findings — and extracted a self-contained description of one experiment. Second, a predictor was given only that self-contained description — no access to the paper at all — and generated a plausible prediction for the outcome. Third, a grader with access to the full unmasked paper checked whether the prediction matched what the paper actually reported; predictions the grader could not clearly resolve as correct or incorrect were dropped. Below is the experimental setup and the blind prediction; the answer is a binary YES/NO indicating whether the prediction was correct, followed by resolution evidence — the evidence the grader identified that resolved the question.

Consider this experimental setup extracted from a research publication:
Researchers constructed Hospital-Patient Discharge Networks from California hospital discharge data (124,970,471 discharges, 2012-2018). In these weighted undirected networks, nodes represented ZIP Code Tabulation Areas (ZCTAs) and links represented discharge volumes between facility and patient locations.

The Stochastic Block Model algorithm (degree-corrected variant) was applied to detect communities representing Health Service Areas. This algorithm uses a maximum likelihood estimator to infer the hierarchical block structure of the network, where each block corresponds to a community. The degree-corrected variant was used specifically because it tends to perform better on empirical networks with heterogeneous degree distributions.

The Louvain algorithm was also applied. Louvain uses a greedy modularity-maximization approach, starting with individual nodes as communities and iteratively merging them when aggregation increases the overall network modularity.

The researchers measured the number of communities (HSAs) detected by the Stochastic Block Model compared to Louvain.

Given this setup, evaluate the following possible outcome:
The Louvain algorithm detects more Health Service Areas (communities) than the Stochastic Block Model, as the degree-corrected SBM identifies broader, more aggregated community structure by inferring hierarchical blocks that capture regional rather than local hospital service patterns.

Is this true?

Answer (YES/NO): NO